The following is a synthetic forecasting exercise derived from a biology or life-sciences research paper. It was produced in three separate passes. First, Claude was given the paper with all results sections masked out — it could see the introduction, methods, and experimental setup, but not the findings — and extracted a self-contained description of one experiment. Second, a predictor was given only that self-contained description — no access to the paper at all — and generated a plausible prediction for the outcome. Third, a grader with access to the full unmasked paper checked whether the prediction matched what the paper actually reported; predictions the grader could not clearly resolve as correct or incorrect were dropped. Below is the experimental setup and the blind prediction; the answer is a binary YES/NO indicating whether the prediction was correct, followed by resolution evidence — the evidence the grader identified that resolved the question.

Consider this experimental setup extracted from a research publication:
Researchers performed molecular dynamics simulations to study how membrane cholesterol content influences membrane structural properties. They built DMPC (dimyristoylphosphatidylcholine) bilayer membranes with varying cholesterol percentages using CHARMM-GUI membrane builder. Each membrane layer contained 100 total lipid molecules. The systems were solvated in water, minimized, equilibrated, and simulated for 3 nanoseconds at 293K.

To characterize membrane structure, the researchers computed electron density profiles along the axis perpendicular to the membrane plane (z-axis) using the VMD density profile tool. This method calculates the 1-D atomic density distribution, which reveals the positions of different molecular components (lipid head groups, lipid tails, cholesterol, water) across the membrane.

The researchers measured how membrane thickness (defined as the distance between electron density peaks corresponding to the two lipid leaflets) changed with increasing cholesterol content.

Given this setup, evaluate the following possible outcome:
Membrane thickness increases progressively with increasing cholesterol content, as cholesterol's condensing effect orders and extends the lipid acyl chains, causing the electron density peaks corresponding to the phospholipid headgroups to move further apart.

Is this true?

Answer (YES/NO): YES